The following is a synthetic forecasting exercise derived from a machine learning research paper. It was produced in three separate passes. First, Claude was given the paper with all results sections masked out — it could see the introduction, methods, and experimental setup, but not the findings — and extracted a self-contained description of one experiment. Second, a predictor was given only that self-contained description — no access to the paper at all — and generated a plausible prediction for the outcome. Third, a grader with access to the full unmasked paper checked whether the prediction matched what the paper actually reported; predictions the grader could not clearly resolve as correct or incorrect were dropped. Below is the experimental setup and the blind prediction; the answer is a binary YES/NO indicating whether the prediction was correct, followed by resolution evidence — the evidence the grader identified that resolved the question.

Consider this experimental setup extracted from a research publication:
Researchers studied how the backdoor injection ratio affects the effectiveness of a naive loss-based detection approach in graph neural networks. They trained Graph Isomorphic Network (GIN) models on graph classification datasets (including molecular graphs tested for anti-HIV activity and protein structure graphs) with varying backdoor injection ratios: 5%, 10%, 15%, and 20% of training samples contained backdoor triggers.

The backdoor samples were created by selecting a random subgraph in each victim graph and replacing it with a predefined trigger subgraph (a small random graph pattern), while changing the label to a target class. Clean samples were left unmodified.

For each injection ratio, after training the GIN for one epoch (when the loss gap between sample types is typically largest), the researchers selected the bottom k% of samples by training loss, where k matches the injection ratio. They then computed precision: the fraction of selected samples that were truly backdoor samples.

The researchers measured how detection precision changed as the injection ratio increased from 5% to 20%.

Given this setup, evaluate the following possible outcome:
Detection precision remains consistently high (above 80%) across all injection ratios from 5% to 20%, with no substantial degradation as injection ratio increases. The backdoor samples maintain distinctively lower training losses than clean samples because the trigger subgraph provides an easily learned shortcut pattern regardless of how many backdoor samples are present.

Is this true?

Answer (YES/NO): NO